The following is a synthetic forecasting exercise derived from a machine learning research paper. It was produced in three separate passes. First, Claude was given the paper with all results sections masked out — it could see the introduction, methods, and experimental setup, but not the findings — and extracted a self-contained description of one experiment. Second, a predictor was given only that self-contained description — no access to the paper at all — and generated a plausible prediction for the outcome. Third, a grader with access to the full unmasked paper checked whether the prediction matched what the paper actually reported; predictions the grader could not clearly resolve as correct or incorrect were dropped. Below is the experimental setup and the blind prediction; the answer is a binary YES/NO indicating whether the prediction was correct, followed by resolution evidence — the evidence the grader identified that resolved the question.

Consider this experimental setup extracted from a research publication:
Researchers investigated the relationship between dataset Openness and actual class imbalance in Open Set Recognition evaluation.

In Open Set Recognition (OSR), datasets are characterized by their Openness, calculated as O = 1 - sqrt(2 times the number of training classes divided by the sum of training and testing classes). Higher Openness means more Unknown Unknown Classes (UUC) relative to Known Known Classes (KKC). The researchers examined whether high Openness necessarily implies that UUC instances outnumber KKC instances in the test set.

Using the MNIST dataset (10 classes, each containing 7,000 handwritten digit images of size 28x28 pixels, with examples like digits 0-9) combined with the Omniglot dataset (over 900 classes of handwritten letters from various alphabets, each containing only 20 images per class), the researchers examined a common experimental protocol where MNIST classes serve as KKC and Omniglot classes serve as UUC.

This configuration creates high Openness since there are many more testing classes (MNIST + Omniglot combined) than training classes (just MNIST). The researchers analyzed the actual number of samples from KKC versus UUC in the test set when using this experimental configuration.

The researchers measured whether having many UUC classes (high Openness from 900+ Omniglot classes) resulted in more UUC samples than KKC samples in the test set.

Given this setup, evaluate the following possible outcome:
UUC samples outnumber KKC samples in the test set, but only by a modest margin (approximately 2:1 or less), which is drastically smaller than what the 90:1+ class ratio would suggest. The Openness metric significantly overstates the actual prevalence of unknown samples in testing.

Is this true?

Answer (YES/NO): NO